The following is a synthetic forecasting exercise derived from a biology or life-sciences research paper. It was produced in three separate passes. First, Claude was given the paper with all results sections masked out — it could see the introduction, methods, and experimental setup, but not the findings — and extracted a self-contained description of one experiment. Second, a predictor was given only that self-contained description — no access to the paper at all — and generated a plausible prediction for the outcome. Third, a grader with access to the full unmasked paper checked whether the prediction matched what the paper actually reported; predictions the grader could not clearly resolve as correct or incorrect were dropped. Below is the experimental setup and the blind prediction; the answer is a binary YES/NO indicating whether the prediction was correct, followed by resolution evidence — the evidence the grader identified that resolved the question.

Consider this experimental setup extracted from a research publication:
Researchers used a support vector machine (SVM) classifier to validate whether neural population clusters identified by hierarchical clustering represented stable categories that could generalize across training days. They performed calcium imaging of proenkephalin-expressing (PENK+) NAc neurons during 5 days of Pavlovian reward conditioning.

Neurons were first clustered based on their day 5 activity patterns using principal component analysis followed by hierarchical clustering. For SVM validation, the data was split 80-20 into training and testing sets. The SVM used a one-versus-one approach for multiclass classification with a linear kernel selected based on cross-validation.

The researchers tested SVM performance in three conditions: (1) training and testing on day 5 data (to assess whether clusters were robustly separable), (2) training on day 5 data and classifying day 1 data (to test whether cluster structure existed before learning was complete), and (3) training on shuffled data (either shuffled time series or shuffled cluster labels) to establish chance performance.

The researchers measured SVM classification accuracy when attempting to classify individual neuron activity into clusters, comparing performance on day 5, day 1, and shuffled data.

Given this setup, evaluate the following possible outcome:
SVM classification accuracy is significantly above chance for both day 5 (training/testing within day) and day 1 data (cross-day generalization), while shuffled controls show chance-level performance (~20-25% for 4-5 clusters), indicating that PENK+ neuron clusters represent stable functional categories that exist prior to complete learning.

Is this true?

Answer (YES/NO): NO